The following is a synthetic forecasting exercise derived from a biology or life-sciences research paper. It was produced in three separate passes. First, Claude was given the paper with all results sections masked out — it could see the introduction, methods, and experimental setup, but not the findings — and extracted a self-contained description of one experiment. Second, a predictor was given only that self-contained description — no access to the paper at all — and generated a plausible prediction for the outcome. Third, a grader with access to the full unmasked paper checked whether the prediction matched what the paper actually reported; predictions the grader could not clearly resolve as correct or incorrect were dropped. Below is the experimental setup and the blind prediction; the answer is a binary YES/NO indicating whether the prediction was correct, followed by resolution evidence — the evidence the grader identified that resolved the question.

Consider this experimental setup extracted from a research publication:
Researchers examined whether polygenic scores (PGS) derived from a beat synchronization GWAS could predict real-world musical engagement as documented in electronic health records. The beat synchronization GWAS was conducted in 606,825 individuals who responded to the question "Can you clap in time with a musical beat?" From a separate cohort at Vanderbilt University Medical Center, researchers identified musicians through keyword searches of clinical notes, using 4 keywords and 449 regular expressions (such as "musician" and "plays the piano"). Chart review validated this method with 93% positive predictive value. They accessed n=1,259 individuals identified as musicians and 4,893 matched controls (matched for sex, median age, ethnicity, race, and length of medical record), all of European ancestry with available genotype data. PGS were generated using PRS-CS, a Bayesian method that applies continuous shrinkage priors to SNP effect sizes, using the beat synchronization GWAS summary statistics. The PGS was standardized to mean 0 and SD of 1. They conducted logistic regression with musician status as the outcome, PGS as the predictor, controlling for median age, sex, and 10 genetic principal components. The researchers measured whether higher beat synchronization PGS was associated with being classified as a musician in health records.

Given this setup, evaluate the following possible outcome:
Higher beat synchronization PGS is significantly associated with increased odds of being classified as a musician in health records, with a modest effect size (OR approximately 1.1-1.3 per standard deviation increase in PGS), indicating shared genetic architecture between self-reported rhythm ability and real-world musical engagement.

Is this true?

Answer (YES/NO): NO